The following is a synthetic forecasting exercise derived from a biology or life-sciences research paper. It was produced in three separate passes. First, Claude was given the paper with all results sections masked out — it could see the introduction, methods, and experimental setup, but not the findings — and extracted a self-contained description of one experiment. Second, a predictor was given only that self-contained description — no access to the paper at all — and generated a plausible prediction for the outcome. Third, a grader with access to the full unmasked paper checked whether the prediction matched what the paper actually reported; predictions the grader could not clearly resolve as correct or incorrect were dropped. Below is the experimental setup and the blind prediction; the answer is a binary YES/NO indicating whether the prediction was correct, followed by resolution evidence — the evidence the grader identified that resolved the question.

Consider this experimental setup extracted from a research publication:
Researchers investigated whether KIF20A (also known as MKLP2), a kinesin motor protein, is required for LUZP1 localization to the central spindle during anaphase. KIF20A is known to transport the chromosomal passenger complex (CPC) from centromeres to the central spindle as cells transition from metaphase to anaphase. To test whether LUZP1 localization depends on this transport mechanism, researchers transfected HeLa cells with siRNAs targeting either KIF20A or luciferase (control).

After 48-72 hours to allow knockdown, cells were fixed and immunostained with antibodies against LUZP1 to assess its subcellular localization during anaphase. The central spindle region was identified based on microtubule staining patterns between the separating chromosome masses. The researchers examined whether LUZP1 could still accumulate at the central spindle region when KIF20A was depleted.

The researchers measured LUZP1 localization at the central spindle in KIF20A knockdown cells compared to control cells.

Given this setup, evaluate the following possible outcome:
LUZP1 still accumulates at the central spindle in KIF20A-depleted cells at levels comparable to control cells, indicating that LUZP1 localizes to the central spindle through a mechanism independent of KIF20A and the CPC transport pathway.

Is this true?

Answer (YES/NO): NO